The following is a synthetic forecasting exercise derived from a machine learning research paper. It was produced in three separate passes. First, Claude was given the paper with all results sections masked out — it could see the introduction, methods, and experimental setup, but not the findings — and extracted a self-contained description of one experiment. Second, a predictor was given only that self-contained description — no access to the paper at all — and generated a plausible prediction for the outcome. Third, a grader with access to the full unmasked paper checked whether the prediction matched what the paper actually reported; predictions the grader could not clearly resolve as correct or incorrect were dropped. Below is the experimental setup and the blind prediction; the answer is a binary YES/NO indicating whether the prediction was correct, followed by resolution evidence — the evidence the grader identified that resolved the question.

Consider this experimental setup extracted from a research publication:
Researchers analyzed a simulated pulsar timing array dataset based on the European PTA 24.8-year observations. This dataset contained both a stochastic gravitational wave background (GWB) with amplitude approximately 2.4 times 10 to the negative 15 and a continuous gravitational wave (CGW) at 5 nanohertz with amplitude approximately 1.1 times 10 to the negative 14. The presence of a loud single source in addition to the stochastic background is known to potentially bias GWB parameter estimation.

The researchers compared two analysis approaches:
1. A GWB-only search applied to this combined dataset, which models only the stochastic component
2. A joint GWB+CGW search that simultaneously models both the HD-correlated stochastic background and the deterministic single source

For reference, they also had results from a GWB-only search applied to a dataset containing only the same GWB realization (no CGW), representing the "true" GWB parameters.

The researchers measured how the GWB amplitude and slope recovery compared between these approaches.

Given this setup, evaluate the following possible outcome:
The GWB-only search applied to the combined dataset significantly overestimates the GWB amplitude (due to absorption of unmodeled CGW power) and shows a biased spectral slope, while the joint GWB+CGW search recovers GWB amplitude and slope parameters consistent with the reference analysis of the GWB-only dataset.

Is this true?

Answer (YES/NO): YES